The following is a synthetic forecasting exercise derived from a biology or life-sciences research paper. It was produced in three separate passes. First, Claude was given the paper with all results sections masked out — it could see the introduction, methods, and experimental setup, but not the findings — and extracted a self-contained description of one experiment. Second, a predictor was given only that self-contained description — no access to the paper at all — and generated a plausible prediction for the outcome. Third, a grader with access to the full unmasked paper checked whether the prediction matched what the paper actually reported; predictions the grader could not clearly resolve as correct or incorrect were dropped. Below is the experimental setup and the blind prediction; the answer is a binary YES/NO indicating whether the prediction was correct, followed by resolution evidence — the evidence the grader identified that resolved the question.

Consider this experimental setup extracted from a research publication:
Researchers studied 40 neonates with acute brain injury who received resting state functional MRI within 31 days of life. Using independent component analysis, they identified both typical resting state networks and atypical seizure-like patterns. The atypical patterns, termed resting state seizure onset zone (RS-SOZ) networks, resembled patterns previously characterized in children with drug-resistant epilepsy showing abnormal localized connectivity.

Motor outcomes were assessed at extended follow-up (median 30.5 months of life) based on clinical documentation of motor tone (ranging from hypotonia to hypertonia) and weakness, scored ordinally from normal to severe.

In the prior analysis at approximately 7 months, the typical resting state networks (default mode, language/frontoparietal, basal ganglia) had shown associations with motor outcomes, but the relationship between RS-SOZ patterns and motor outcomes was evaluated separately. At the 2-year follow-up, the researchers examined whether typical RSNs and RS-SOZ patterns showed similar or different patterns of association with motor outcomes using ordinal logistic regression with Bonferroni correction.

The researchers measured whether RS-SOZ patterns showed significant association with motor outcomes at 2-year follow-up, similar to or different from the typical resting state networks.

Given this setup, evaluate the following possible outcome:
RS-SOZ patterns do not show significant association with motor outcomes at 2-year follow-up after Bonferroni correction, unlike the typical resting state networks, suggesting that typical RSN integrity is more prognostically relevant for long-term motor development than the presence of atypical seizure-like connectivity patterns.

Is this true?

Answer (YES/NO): YES